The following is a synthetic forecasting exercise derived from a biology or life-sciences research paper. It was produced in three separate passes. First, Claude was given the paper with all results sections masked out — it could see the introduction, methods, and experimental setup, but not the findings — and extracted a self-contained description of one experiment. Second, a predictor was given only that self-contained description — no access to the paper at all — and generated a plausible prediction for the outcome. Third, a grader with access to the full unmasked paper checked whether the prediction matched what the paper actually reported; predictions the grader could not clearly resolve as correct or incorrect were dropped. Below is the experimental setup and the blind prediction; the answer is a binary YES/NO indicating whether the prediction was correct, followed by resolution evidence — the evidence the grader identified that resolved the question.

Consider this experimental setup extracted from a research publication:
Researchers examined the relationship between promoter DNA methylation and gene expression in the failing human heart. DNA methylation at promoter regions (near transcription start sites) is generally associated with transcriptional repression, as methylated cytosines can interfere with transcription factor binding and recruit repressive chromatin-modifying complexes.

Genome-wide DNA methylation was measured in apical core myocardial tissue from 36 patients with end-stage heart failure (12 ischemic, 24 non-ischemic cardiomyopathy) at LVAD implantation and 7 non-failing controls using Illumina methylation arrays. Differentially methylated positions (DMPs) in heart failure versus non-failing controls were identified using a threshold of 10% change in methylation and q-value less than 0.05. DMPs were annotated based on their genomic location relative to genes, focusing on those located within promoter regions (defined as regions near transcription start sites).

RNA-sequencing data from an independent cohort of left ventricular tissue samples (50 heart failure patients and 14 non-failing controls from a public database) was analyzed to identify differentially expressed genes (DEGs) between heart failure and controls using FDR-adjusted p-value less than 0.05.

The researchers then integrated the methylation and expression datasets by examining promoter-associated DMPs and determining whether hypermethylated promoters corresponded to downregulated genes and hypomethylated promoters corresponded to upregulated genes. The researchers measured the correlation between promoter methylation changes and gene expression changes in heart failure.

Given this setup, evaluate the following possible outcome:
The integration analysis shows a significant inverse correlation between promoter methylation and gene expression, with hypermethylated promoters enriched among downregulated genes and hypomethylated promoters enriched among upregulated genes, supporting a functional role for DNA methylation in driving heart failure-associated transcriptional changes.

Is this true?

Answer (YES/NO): NO